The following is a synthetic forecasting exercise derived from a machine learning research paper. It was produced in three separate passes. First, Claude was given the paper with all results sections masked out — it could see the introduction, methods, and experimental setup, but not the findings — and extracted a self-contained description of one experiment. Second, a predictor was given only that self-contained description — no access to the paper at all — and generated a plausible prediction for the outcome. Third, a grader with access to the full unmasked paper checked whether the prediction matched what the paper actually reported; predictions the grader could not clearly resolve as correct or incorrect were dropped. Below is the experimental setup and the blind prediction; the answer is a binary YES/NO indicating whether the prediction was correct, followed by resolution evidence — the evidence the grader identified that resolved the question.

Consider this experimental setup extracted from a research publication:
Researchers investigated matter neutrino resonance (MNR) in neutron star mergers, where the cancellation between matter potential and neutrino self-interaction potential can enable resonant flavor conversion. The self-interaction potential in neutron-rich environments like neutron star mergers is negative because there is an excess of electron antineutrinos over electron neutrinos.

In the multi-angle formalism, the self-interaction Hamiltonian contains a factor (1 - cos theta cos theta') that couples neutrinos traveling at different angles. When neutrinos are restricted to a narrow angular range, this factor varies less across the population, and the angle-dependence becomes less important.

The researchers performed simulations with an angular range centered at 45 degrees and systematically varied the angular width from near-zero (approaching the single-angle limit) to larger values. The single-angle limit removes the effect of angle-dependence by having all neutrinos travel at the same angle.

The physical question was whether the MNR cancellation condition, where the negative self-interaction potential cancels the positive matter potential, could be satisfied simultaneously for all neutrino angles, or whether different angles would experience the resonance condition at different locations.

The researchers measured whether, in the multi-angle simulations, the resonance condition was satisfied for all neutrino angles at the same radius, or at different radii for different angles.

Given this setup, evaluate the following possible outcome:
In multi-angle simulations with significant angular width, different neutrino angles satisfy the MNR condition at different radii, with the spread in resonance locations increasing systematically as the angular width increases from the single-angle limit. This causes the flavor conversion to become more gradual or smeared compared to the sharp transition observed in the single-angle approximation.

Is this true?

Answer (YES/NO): YES